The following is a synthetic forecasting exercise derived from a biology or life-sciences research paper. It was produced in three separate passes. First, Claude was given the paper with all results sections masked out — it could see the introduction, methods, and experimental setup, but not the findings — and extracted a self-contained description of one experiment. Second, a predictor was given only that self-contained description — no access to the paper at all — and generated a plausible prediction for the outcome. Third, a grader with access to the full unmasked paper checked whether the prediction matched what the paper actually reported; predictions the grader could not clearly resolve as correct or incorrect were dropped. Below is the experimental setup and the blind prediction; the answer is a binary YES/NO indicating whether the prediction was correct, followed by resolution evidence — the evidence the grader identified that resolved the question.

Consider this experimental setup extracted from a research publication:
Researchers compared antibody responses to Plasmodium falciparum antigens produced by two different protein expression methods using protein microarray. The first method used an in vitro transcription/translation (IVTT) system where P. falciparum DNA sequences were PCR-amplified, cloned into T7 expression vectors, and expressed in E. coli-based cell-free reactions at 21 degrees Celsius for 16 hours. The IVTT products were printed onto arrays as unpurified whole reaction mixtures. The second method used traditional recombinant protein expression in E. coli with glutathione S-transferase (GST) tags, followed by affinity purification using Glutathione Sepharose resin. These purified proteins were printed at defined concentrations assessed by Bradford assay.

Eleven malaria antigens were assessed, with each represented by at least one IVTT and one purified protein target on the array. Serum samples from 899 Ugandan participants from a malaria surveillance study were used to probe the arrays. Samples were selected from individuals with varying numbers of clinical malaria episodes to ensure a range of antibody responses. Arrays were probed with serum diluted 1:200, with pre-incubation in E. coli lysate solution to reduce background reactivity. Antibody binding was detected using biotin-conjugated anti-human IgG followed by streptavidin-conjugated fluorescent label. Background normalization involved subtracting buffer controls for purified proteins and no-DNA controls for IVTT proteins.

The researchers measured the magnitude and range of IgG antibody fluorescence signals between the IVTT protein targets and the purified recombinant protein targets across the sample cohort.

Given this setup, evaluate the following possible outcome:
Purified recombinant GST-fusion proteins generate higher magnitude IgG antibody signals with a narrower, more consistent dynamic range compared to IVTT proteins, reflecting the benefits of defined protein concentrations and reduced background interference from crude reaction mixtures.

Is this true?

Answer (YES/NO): NO